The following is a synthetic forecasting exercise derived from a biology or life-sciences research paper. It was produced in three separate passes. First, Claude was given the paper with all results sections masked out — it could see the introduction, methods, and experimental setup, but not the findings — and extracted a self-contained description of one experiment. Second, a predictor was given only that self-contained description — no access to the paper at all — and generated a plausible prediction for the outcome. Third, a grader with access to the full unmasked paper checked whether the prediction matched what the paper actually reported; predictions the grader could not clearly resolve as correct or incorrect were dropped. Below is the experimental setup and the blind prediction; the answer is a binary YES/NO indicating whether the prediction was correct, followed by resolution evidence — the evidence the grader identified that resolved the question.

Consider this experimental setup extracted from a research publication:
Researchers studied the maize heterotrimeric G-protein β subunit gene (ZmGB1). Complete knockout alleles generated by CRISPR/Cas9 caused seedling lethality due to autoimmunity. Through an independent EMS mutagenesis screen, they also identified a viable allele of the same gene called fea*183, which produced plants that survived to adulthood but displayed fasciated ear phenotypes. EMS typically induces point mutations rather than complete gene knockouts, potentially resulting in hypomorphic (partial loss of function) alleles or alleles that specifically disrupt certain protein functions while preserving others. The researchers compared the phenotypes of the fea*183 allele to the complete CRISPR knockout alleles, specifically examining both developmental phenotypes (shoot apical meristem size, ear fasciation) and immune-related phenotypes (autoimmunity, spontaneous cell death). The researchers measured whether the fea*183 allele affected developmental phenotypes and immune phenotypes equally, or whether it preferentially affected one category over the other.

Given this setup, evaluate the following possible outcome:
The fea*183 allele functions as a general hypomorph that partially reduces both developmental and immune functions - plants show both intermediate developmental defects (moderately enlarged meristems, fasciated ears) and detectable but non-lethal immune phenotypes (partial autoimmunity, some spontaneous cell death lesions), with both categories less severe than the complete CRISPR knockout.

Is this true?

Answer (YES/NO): NO